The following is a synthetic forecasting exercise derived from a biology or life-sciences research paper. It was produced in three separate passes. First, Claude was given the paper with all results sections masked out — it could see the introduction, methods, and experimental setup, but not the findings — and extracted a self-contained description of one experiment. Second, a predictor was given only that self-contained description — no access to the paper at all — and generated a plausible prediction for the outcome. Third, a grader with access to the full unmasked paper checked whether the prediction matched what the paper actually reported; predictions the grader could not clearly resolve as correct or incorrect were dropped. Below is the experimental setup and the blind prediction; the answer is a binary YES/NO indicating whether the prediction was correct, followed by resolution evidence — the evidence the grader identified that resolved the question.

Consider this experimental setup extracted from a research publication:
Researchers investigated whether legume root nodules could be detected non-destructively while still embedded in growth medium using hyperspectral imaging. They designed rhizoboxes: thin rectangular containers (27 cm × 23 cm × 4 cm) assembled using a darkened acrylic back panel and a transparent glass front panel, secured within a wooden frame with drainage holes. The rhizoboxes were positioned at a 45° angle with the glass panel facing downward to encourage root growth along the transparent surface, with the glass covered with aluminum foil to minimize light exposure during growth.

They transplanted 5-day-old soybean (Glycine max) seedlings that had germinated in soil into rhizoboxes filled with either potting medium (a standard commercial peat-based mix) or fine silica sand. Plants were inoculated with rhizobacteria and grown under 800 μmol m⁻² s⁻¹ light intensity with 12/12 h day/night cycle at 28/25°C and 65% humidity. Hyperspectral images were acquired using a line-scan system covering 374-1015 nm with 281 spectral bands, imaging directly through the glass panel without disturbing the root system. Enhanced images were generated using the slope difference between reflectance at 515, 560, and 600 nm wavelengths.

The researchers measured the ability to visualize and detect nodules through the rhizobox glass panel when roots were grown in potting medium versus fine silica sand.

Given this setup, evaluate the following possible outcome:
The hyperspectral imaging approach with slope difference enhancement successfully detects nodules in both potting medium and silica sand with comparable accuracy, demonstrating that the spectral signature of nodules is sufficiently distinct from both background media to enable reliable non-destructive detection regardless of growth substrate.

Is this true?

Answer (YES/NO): NO